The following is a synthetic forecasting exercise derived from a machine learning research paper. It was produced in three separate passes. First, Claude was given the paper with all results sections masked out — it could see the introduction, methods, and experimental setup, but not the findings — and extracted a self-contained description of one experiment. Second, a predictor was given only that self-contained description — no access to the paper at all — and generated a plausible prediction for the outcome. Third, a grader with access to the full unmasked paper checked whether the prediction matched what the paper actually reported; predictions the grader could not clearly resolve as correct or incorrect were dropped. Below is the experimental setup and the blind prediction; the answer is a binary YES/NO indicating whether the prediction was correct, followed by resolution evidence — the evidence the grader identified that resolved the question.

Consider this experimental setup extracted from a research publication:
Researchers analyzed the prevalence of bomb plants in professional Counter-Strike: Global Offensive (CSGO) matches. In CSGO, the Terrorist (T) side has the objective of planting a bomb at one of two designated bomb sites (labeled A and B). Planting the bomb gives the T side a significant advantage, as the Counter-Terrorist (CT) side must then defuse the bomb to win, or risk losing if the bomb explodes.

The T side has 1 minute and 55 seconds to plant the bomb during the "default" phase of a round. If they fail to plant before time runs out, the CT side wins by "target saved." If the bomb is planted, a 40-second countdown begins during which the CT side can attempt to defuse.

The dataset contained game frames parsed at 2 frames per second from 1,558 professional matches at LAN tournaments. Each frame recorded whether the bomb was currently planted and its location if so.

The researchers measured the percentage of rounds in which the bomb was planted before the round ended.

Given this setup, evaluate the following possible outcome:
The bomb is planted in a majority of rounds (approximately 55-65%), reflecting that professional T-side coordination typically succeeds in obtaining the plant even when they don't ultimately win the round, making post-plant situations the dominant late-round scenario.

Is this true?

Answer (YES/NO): NO